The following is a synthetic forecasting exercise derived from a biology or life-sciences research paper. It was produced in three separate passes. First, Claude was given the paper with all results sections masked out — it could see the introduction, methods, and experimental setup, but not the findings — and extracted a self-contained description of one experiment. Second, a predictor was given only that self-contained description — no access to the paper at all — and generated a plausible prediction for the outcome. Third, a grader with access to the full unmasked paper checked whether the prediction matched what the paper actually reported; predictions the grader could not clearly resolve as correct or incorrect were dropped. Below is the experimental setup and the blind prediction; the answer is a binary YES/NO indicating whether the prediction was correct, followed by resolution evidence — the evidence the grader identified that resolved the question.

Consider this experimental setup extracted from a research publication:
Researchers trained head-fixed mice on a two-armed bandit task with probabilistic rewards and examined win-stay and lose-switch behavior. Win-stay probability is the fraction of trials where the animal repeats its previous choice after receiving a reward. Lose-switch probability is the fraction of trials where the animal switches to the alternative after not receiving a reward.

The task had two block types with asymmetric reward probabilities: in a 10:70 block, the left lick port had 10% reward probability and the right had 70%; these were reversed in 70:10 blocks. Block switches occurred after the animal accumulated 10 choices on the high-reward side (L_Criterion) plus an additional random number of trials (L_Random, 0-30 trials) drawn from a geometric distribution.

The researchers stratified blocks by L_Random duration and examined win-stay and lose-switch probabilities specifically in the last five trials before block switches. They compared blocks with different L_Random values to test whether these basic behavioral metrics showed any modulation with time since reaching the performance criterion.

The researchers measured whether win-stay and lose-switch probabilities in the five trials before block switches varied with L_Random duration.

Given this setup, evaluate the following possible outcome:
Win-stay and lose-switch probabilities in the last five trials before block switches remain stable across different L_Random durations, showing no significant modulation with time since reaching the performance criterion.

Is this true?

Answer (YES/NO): NO